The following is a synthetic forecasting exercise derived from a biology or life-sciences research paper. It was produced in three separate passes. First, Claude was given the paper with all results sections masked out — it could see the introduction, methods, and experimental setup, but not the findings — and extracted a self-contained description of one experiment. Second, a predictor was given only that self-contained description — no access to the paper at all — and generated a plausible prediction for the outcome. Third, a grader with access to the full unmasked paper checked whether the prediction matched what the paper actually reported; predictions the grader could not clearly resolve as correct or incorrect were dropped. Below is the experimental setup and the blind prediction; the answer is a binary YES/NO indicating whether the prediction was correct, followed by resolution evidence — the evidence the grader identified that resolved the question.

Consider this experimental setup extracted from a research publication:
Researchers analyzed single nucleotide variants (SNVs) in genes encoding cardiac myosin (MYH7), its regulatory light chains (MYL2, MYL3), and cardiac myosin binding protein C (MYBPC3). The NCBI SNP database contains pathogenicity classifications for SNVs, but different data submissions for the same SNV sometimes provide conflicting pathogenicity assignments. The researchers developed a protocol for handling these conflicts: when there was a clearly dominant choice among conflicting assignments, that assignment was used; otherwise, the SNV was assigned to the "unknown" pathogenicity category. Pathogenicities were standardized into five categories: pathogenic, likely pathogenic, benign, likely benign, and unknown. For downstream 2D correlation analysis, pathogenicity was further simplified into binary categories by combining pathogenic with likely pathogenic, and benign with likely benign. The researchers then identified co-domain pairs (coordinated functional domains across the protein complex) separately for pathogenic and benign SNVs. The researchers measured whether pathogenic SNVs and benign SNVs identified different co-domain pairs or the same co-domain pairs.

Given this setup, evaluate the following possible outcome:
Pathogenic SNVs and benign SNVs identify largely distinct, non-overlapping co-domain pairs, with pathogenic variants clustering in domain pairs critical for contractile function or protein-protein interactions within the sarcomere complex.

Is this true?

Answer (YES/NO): YES